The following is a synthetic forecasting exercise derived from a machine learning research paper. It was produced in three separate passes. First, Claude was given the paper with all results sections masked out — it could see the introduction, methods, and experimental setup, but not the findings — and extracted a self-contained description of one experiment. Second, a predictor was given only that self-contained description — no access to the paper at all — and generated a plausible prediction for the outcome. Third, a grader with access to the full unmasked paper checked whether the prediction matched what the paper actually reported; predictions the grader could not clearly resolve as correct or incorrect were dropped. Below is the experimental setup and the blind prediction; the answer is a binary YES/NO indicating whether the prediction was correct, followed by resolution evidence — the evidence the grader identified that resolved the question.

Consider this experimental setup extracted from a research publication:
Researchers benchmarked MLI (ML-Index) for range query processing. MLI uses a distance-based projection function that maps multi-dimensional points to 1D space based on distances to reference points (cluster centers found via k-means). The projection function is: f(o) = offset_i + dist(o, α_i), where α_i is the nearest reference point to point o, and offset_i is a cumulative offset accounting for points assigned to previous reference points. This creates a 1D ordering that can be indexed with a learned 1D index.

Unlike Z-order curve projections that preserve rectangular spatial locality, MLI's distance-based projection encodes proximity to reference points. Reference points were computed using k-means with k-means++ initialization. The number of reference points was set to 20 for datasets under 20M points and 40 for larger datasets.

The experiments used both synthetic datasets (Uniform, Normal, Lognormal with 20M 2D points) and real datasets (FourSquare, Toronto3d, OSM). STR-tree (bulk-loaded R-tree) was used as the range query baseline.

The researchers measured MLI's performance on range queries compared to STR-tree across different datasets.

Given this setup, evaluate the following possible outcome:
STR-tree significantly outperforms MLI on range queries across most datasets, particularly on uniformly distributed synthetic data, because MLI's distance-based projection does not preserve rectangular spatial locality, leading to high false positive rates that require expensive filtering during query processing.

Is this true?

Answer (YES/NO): NO